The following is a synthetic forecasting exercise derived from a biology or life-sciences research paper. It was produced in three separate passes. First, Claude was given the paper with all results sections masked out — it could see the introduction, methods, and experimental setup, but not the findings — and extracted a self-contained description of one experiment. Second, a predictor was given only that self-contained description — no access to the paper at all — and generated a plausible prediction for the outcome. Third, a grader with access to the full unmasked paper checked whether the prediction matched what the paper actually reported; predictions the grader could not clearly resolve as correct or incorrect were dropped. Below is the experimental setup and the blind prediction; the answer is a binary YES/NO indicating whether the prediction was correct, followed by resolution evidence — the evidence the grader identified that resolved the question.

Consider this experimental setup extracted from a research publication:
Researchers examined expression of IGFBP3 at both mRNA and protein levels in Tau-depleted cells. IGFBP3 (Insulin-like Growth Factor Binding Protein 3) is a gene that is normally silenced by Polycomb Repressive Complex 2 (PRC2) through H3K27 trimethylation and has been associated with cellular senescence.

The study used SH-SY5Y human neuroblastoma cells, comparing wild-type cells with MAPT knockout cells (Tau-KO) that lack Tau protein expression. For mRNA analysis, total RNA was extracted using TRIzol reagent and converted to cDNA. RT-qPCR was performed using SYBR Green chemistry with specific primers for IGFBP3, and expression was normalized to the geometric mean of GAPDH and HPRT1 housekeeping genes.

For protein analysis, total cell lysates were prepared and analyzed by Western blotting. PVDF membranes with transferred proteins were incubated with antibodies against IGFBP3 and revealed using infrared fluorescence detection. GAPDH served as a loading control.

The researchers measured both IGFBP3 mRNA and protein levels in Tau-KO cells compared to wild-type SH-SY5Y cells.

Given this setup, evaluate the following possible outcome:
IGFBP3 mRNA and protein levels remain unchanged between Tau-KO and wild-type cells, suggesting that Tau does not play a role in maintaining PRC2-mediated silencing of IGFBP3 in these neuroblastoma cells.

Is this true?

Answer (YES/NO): NO